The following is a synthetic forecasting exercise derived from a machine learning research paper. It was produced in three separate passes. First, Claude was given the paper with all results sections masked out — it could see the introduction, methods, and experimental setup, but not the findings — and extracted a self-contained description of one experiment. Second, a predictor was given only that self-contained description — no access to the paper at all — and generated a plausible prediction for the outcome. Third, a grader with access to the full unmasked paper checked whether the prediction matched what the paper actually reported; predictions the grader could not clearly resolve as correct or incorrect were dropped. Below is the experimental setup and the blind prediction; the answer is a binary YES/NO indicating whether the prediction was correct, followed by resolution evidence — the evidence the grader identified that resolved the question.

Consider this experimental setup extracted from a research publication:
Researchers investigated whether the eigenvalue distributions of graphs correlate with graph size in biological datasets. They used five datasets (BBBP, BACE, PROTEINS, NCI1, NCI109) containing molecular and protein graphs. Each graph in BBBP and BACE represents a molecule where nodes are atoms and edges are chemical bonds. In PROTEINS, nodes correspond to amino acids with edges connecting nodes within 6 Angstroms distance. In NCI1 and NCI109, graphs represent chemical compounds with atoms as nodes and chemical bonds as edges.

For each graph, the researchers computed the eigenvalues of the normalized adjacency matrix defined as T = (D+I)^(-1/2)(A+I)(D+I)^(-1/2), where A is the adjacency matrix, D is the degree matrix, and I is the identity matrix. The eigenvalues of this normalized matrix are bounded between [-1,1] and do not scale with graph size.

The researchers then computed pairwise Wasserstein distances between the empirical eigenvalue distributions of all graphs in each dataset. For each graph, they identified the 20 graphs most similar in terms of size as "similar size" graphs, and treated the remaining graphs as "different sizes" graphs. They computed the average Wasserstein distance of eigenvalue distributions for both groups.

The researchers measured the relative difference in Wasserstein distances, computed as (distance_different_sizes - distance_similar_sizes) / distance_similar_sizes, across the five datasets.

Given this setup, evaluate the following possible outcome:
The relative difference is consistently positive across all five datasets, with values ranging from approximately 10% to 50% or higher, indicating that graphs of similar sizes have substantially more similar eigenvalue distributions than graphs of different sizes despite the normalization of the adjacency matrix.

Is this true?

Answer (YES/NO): NO